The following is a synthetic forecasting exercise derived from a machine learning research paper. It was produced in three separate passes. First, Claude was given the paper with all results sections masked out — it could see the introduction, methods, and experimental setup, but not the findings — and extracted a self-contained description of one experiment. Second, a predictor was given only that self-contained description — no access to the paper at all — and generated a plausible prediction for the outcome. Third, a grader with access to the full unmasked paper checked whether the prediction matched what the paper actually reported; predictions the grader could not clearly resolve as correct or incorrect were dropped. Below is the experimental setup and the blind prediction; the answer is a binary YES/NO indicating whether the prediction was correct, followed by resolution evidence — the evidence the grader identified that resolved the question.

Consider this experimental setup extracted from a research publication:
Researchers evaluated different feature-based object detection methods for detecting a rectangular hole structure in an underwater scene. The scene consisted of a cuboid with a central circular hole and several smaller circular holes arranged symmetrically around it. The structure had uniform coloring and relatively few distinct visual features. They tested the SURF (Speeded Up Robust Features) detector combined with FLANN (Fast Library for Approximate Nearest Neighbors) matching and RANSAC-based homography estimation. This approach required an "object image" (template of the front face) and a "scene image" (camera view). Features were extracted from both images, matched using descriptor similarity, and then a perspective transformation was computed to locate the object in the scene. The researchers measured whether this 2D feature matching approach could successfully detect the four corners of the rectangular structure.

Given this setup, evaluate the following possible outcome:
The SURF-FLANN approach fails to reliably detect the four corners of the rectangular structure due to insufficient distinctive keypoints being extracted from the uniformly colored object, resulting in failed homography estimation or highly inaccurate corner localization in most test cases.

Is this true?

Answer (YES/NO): YES